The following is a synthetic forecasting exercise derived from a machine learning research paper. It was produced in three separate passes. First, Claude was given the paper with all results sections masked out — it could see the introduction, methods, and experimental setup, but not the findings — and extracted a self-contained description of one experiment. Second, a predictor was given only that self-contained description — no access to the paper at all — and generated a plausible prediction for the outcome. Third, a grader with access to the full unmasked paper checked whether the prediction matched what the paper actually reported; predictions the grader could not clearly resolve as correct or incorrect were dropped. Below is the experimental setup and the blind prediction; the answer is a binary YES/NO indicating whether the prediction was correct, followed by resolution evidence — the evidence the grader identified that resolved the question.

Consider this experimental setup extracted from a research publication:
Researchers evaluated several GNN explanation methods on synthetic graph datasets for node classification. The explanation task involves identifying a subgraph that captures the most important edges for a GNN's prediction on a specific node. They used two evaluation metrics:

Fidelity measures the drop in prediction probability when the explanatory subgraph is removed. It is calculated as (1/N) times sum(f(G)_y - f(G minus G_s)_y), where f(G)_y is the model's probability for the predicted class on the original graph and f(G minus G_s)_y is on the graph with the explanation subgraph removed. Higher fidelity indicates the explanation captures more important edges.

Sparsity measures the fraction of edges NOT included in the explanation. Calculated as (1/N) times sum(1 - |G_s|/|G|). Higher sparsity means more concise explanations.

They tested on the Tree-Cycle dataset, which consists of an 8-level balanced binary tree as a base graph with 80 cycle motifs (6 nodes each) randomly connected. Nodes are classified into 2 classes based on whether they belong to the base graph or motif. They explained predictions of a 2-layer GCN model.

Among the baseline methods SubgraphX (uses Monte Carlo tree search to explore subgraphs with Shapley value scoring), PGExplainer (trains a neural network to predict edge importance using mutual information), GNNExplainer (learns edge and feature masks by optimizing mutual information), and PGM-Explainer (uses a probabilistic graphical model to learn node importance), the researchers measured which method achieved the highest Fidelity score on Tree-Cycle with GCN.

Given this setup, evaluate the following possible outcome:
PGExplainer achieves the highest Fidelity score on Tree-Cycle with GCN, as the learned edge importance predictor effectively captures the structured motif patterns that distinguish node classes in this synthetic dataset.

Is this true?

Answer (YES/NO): YES